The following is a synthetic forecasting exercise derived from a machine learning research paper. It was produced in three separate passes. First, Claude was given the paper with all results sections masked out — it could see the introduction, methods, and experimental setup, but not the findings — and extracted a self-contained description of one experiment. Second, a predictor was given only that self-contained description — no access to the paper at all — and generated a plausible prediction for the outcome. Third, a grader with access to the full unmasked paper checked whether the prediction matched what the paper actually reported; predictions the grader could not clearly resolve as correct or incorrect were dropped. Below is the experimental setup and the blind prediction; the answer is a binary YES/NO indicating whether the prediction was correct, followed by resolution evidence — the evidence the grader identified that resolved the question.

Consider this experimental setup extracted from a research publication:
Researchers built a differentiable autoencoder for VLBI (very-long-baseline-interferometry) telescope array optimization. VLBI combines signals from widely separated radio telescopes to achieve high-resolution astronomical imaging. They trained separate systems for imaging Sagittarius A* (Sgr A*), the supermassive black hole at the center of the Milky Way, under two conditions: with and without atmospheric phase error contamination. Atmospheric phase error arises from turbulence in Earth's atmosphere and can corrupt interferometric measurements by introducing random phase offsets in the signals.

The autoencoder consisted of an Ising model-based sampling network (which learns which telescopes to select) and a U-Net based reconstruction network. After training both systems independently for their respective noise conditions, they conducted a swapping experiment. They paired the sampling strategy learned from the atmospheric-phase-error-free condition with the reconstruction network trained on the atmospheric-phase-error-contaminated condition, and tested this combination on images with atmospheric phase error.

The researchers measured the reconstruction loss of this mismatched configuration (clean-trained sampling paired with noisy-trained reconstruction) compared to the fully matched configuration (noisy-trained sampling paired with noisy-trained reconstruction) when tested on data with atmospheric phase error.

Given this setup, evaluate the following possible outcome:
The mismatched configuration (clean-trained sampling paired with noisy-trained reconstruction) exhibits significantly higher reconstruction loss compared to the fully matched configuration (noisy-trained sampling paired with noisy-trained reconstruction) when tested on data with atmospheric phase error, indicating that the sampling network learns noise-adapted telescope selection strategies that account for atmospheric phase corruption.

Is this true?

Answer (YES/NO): YES